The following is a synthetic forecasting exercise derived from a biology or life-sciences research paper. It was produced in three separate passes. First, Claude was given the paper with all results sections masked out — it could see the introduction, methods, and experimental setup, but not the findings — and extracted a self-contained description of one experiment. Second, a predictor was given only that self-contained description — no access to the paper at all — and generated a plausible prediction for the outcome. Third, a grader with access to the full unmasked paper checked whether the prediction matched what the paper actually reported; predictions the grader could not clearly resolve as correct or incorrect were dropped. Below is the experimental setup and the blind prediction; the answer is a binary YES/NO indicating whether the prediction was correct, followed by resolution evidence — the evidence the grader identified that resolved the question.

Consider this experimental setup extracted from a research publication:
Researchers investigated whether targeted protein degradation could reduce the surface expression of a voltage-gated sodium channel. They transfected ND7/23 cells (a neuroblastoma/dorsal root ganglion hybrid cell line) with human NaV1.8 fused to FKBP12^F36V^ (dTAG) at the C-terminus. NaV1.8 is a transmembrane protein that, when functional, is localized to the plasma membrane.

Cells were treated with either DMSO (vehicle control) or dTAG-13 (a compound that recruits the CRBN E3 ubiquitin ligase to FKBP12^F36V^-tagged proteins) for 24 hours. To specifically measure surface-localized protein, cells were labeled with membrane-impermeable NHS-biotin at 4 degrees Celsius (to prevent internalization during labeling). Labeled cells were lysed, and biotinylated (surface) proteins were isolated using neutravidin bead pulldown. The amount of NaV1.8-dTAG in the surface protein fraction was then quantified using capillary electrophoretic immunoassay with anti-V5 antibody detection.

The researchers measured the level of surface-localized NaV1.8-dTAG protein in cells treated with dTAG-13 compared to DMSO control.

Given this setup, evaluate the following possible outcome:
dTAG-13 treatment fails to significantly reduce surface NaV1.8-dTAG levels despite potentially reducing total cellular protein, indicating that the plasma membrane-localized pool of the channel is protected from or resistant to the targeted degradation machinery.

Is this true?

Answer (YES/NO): NO